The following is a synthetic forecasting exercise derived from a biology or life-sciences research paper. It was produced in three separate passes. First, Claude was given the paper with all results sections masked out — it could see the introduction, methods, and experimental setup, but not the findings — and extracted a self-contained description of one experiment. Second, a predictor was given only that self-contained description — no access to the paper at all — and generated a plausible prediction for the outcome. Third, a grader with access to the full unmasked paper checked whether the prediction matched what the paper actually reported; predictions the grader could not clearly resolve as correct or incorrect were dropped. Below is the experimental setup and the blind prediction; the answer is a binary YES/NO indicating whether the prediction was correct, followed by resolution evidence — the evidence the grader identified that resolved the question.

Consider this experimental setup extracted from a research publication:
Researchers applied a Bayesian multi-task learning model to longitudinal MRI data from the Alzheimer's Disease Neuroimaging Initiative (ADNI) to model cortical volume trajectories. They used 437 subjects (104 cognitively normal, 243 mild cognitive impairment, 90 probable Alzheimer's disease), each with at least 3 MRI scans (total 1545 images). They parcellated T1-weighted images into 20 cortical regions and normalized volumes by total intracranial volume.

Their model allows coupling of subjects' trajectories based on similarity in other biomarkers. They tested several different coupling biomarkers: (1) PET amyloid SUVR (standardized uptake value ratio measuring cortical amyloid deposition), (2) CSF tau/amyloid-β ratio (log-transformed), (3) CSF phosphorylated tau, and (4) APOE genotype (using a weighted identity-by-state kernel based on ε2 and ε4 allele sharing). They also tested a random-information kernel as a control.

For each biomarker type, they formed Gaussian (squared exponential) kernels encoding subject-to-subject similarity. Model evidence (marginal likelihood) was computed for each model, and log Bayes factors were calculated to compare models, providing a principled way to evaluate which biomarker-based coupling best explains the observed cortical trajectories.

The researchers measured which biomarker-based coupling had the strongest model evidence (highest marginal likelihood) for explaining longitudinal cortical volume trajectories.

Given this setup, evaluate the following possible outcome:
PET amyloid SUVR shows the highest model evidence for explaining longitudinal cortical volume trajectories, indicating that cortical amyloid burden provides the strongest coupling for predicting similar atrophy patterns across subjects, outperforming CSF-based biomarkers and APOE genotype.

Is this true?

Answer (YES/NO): YES